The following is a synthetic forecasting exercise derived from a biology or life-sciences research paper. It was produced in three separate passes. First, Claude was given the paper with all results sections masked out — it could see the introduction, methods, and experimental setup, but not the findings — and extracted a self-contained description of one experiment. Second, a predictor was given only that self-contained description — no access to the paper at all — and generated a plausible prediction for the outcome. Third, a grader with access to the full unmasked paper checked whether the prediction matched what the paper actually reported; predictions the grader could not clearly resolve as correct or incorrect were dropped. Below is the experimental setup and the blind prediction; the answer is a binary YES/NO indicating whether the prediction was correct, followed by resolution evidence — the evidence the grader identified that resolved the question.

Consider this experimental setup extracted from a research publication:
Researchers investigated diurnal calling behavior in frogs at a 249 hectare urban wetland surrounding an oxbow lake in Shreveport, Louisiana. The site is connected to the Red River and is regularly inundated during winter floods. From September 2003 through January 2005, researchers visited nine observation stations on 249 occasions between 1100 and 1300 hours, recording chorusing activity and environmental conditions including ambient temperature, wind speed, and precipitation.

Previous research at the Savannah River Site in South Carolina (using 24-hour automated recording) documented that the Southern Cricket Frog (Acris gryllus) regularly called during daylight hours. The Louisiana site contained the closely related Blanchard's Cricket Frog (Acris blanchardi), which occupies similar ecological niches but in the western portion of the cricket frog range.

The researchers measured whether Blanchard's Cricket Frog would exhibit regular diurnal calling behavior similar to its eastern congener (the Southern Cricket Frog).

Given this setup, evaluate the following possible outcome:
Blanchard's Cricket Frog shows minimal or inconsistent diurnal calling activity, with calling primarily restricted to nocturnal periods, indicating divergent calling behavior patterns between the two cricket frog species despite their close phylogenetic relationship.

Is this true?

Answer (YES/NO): NO